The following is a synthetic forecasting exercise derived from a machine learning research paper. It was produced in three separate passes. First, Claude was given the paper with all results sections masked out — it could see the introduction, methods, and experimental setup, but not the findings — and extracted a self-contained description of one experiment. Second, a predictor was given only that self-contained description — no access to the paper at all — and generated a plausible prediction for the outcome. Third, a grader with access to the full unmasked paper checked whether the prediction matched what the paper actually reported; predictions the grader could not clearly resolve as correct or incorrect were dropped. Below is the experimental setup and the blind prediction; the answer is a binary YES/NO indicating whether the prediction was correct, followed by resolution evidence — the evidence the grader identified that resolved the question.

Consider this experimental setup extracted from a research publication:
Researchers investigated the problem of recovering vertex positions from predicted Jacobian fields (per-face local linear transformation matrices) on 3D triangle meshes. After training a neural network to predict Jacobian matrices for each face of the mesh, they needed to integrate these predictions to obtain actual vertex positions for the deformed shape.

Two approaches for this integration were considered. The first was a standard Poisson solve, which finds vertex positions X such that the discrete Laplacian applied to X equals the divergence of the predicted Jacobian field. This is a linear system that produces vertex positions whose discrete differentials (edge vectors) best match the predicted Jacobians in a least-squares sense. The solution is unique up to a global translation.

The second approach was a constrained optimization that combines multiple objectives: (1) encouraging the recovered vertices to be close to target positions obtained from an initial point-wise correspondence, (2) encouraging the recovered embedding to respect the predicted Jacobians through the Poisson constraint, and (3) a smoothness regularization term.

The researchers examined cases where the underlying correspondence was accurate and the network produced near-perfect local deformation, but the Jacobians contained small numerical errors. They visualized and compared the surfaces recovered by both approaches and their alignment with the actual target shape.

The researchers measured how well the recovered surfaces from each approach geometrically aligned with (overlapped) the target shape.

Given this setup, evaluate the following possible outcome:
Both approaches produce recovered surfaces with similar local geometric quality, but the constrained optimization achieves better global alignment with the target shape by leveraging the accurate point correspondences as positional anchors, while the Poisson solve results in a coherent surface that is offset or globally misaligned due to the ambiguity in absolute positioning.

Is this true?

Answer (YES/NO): YES